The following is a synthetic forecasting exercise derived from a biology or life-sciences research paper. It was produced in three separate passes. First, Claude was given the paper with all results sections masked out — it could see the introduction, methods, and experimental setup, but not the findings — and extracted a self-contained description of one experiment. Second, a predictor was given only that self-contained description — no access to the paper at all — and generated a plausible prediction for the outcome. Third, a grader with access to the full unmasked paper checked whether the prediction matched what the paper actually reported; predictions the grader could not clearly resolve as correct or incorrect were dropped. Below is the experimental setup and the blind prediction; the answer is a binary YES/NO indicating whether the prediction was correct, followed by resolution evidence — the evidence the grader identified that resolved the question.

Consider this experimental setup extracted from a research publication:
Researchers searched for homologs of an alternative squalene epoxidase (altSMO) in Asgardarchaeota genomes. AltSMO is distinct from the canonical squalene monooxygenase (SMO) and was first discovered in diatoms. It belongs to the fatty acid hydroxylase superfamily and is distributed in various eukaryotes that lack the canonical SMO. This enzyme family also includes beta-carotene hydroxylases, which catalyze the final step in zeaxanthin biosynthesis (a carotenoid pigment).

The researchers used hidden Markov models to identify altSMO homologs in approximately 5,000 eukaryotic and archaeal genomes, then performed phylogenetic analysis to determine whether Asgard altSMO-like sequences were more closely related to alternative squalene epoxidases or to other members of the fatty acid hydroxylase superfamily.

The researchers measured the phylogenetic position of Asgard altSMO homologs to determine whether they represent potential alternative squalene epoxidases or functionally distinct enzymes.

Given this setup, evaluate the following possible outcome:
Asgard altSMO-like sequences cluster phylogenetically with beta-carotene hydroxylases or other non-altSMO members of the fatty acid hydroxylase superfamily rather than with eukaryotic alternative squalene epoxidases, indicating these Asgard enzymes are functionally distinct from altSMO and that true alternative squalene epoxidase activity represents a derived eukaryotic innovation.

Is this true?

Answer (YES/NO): YES